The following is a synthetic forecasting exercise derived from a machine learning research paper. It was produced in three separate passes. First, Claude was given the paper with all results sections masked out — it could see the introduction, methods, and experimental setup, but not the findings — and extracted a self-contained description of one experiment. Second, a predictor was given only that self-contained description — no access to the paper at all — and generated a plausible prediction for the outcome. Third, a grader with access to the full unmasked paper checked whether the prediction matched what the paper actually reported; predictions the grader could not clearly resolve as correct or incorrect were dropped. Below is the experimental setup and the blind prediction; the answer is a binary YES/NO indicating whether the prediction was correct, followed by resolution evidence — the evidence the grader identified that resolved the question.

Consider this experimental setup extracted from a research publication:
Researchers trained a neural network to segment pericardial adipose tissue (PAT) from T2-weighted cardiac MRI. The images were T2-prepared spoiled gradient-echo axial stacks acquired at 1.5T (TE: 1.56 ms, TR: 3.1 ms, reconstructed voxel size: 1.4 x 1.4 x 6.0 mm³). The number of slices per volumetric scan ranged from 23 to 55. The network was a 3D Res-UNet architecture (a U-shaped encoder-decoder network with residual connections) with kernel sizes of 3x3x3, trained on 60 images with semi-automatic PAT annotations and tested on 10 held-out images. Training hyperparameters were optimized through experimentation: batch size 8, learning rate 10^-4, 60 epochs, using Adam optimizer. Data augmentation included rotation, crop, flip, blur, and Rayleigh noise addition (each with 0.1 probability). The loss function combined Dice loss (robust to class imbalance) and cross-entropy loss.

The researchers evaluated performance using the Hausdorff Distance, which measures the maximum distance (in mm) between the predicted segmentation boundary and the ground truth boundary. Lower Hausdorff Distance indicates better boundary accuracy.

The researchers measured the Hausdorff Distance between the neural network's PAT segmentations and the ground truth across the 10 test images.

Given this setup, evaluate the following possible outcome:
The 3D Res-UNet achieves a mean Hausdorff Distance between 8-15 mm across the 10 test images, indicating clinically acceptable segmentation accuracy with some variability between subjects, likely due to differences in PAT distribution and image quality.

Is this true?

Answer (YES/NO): NO